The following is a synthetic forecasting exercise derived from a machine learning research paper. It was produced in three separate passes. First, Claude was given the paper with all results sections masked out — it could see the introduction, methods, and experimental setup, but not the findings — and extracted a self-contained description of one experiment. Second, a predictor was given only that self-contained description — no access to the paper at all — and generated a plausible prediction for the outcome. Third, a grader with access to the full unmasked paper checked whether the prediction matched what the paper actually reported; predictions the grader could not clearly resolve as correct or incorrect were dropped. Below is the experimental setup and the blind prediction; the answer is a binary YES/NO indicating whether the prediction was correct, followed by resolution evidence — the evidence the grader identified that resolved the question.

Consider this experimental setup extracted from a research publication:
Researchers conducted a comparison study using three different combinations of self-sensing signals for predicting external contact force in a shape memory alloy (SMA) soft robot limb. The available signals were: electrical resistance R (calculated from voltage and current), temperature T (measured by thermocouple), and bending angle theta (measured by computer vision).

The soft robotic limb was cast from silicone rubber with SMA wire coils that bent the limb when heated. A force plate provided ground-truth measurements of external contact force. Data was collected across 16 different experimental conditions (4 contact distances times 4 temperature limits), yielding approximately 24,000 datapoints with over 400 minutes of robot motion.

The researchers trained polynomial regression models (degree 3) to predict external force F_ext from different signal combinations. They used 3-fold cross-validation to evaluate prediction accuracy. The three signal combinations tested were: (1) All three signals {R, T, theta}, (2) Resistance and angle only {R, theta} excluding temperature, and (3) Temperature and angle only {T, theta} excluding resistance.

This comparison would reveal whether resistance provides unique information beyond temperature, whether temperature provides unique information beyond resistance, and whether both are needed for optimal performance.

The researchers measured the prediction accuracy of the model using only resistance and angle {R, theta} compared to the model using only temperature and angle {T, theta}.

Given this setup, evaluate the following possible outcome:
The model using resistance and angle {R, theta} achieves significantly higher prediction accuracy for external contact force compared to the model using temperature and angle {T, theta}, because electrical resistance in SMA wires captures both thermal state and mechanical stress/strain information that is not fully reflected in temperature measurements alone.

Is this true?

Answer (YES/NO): YES